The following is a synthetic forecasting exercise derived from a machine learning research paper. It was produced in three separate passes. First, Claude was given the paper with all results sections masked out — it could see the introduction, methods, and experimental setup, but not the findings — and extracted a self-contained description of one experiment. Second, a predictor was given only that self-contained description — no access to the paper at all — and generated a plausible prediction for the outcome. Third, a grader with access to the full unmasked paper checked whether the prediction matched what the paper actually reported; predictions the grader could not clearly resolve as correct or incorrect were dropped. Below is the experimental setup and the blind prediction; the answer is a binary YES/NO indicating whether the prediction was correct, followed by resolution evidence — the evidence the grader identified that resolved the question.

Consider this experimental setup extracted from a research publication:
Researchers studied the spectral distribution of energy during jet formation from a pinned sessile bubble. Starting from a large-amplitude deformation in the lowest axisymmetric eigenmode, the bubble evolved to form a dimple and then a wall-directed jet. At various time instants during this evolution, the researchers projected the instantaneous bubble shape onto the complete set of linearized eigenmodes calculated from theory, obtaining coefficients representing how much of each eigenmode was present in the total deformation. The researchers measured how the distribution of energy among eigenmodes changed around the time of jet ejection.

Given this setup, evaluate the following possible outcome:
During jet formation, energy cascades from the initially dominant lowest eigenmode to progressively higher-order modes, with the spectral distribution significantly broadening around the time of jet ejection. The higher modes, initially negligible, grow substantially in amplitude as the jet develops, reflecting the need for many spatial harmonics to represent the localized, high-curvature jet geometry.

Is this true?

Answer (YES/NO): YES